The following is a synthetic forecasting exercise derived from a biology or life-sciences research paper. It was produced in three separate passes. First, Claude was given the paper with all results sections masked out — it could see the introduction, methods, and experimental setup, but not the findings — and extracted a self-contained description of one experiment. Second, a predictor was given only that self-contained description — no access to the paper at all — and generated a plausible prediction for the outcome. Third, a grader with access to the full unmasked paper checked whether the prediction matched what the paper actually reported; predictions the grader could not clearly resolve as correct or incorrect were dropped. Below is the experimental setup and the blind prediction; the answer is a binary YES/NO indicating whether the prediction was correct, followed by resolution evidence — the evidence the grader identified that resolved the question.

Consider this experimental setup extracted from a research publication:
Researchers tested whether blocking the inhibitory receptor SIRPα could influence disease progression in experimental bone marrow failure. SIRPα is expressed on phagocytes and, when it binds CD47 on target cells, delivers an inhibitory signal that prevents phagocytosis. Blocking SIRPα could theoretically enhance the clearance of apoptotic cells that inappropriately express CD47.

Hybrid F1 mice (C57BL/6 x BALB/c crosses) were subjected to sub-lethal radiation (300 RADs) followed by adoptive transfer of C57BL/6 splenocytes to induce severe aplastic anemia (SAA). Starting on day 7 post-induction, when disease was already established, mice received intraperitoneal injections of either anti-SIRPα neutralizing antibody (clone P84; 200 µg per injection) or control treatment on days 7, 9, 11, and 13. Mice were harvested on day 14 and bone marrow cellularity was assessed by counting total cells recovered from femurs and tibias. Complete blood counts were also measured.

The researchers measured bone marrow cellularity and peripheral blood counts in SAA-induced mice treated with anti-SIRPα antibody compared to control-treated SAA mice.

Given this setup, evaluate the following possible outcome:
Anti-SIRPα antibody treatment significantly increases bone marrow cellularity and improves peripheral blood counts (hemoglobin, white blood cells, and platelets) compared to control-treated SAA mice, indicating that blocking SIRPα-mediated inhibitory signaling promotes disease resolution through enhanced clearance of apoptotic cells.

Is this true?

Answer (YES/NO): NO